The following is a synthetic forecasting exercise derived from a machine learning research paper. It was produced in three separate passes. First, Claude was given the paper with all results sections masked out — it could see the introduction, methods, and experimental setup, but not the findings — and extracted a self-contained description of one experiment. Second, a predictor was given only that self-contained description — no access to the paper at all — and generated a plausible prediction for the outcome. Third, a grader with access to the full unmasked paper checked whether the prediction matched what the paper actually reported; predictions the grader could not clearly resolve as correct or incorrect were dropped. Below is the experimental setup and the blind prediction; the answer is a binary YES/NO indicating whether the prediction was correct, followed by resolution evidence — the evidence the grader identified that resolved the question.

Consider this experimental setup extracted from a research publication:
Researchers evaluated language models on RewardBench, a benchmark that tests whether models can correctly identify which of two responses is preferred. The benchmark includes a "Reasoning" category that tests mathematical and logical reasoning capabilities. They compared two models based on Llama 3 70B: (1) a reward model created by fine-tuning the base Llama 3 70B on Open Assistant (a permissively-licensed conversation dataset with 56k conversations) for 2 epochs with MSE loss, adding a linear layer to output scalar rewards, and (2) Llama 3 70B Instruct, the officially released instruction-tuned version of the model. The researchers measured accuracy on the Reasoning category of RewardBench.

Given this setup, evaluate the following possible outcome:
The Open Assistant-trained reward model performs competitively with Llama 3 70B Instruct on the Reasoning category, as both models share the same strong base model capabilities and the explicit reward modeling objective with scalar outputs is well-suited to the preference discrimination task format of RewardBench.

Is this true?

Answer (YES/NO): NO